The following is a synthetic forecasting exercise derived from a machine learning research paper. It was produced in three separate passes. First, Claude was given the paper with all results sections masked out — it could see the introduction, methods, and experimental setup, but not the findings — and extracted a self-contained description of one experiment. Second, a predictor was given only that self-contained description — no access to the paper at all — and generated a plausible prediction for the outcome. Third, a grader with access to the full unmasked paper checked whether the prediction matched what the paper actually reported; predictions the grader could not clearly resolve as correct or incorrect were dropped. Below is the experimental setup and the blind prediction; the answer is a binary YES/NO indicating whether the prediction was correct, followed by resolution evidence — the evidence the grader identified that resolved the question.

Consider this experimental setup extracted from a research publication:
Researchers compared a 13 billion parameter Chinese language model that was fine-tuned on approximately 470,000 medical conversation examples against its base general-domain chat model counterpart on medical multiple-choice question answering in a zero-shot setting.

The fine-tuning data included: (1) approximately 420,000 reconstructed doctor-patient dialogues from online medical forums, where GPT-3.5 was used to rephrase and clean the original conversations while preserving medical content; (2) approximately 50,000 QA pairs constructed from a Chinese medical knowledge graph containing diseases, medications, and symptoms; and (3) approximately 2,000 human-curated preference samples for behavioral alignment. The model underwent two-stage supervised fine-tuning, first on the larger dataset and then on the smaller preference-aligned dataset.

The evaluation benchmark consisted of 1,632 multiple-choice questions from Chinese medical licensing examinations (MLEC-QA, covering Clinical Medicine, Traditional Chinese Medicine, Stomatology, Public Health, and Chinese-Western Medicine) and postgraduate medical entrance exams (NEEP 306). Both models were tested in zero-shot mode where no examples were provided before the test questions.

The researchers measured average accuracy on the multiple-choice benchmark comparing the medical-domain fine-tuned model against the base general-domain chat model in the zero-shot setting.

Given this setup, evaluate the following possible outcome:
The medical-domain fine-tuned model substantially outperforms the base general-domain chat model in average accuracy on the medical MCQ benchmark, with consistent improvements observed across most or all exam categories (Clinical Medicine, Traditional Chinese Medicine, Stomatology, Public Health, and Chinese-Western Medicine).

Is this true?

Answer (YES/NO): NO